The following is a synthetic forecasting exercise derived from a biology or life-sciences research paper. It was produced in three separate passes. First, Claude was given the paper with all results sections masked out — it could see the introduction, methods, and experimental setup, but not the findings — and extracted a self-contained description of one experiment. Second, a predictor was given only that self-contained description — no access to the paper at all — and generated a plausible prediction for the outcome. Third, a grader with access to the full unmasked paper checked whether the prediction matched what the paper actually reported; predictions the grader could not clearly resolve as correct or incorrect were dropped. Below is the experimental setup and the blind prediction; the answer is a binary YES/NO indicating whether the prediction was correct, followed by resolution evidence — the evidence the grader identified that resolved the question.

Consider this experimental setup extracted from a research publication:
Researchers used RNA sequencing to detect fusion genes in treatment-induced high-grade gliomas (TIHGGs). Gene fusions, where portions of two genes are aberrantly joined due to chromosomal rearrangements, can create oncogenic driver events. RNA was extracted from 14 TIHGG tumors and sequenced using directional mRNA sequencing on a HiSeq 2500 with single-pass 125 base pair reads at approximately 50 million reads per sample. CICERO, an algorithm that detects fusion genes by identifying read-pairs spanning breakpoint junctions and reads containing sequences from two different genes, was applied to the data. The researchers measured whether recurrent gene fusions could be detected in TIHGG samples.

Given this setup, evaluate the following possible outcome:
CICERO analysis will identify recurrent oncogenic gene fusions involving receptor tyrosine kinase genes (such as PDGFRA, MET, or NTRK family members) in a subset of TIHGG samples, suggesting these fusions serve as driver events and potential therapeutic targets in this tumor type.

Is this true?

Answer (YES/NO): YES